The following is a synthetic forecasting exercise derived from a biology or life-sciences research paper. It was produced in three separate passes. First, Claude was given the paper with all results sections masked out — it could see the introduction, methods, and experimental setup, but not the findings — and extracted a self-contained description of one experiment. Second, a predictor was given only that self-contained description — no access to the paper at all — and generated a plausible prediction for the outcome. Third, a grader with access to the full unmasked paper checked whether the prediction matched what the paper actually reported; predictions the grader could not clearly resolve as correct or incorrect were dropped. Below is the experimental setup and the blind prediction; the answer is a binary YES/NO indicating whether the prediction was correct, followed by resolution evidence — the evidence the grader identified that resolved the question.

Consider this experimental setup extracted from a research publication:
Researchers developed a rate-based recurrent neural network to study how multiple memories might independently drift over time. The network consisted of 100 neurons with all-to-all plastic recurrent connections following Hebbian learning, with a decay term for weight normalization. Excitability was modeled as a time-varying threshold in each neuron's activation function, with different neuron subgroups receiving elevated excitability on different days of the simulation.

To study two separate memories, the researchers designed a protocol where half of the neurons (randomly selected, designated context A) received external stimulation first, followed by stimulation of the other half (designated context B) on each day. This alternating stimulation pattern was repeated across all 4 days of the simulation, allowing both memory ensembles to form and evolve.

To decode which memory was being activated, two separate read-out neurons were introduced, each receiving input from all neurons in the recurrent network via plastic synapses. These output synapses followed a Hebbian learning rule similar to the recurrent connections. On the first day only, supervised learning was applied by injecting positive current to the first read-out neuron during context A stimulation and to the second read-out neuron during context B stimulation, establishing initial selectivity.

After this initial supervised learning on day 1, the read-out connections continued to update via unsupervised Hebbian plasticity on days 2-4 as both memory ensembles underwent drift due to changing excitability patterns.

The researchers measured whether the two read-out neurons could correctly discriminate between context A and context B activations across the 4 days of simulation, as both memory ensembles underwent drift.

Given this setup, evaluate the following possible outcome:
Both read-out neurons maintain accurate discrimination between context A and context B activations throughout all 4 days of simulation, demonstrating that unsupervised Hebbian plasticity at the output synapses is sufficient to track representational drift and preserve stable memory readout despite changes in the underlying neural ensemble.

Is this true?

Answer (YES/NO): YES